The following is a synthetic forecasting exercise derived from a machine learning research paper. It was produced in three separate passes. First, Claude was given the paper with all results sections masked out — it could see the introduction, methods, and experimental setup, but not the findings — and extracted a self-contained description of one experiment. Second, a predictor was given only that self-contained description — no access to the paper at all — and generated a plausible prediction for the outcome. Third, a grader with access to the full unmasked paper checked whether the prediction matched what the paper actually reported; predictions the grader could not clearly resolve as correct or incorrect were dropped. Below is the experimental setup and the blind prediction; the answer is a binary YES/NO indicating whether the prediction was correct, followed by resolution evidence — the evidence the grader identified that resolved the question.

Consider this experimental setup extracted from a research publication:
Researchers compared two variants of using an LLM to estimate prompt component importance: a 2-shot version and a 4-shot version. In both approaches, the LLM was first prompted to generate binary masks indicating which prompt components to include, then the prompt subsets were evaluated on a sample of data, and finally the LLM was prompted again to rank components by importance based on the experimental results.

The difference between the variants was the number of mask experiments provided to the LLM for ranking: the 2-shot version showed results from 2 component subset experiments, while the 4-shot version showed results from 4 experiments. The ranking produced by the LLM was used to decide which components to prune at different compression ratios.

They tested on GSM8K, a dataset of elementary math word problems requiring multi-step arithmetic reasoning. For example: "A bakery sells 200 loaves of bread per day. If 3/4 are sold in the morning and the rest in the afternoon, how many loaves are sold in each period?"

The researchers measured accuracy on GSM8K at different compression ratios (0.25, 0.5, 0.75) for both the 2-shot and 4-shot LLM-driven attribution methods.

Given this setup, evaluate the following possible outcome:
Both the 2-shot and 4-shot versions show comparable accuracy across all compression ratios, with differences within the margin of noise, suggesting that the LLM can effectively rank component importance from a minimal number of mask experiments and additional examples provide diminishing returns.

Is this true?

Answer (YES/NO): NO